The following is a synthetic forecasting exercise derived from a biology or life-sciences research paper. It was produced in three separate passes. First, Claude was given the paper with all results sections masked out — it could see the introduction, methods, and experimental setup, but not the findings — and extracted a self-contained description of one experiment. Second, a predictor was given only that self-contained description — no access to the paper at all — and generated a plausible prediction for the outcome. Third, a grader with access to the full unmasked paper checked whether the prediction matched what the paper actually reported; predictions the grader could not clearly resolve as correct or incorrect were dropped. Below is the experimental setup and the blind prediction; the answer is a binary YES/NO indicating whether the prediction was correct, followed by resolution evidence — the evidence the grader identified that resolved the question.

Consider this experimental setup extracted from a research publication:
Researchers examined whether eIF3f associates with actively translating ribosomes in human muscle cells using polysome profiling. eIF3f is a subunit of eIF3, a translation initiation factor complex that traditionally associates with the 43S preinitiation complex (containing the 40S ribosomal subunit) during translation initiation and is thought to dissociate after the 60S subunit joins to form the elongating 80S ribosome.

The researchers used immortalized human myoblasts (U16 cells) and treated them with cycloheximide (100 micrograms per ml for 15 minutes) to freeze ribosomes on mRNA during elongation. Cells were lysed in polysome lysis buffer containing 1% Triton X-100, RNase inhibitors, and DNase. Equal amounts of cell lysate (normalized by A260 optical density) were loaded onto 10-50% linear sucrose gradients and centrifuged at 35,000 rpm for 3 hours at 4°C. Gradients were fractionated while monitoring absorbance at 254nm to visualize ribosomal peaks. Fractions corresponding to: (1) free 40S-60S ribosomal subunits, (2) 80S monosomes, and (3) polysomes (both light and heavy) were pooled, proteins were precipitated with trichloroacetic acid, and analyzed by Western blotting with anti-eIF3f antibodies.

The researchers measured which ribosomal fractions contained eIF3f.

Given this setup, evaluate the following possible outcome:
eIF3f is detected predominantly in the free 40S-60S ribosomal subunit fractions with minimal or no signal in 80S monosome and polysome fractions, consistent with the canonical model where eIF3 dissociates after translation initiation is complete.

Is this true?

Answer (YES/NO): NO